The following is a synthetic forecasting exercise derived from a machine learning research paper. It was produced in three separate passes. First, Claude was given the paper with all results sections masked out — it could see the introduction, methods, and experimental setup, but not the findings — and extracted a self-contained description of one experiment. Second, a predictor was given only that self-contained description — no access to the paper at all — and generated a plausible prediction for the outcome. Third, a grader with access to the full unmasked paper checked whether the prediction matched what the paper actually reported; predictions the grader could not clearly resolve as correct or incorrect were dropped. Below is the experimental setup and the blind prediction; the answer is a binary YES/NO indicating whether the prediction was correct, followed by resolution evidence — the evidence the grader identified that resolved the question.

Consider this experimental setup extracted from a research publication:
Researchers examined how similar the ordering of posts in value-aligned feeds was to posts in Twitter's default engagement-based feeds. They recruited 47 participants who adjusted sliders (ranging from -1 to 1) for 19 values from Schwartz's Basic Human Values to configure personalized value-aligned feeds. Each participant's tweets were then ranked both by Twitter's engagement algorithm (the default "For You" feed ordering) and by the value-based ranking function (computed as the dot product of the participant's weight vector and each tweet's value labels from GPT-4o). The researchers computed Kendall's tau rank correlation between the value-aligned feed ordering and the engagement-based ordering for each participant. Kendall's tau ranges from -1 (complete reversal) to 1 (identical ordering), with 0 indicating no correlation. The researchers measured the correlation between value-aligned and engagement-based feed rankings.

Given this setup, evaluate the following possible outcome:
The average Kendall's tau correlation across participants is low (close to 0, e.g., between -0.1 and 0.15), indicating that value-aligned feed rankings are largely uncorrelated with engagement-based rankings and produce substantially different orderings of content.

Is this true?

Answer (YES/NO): YES